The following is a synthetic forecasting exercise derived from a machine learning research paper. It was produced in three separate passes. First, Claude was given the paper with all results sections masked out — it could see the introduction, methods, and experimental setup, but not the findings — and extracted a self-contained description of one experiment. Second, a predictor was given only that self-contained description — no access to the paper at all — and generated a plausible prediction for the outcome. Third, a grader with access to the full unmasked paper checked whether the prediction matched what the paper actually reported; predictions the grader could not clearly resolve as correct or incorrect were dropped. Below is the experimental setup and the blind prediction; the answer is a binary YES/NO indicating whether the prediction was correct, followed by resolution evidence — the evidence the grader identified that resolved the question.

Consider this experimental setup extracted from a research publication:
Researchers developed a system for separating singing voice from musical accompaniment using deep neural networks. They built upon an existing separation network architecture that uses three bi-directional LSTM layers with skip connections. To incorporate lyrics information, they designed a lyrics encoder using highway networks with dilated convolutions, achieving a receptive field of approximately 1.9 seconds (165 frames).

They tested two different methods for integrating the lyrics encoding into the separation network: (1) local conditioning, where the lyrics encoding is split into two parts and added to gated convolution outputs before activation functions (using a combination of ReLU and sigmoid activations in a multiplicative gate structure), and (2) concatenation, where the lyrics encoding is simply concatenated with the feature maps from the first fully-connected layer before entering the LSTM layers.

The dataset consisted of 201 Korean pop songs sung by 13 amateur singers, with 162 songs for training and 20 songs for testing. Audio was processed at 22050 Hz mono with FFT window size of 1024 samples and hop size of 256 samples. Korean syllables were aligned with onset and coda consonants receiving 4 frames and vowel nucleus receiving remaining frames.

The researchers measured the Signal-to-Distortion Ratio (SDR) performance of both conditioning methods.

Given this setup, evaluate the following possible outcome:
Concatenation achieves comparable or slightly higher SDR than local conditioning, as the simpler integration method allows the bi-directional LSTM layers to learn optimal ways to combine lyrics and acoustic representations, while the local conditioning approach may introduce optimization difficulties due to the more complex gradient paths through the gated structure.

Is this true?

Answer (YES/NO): YES